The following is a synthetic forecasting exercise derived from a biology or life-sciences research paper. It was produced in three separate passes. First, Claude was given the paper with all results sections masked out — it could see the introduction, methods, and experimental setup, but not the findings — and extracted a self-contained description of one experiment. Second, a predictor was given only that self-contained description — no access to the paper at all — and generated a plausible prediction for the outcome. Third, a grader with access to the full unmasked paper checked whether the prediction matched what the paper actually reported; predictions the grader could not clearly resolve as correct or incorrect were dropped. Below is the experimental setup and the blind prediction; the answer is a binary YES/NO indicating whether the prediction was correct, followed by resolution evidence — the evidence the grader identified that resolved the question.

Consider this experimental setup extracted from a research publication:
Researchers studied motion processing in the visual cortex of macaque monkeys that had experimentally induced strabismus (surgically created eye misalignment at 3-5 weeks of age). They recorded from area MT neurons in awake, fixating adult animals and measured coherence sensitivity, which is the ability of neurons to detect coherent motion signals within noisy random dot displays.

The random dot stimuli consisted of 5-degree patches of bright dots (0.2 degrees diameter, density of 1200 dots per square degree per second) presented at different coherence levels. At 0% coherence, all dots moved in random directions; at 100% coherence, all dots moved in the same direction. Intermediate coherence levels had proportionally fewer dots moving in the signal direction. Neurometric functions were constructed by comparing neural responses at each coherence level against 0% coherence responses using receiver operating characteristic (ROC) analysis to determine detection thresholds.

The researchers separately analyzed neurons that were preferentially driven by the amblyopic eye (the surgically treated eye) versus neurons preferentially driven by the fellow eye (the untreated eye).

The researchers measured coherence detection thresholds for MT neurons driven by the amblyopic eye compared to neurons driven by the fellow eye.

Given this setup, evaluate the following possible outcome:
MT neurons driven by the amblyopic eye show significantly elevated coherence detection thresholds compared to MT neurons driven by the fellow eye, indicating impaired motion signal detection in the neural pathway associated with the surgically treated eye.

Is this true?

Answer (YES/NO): YES